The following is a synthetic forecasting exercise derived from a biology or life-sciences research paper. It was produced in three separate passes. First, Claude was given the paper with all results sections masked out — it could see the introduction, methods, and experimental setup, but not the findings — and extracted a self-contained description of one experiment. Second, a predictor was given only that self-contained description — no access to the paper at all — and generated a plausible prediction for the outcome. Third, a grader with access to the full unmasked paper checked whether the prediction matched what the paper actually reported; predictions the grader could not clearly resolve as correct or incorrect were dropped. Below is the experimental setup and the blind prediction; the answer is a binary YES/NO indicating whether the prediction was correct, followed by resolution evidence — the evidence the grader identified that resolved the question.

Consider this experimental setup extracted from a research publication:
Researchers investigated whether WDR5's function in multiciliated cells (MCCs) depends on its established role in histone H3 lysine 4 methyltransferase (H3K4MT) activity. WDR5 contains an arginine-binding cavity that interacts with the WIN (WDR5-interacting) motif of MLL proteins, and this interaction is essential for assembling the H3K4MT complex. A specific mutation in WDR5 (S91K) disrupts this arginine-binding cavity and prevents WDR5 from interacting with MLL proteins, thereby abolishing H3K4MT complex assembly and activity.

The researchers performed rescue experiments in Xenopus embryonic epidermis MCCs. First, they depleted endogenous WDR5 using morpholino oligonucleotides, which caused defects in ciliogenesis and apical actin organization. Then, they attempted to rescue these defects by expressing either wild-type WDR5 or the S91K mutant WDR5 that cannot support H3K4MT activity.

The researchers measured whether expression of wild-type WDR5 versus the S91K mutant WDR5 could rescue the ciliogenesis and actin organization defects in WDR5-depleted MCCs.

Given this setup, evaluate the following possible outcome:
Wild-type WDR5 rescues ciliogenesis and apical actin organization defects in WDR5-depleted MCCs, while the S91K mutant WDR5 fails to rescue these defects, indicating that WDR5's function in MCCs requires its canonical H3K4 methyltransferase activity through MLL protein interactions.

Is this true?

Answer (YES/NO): NO